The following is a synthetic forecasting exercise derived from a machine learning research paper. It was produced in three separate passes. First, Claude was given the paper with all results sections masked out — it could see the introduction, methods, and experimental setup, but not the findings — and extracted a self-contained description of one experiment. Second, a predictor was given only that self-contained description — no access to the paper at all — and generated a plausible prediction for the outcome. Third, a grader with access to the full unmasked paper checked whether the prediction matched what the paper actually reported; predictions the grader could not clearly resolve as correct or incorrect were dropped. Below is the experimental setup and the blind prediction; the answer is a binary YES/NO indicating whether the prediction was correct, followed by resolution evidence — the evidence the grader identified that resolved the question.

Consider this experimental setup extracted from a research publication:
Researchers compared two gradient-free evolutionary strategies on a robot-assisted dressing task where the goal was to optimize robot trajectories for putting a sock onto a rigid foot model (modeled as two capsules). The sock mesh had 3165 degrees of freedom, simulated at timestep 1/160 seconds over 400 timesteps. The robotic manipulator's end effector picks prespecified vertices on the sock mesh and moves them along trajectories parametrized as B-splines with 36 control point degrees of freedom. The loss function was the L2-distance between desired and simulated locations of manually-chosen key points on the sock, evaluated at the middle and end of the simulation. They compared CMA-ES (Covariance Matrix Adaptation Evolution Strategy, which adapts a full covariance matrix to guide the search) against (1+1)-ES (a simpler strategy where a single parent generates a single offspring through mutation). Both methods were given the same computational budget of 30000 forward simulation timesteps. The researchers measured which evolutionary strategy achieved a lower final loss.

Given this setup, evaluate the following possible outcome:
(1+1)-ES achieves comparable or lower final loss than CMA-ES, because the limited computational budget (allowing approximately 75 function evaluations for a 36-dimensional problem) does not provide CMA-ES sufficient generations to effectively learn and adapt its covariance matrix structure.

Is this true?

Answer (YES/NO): YES